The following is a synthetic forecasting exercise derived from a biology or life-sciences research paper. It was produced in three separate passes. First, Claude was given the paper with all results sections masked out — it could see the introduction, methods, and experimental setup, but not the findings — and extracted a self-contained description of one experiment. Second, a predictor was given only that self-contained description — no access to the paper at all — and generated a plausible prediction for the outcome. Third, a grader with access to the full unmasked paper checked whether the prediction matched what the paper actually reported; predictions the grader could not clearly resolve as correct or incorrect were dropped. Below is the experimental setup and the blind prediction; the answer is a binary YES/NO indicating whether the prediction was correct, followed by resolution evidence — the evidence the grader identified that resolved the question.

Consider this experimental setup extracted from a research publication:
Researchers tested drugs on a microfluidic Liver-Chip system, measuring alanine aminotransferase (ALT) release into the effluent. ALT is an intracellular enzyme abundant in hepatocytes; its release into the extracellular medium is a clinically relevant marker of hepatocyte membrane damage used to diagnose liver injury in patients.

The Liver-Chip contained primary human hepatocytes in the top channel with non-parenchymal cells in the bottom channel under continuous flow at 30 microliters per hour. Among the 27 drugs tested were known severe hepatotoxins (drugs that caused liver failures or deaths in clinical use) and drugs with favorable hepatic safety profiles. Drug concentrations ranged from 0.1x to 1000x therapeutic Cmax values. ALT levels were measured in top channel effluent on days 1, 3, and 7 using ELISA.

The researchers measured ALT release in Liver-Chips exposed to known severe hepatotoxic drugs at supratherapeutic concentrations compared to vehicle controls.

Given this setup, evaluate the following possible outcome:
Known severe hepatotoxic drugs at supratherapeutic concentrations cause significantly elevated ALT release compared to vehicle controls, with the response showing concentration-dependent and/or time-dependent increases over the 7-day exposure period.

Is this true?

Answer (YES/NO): NO